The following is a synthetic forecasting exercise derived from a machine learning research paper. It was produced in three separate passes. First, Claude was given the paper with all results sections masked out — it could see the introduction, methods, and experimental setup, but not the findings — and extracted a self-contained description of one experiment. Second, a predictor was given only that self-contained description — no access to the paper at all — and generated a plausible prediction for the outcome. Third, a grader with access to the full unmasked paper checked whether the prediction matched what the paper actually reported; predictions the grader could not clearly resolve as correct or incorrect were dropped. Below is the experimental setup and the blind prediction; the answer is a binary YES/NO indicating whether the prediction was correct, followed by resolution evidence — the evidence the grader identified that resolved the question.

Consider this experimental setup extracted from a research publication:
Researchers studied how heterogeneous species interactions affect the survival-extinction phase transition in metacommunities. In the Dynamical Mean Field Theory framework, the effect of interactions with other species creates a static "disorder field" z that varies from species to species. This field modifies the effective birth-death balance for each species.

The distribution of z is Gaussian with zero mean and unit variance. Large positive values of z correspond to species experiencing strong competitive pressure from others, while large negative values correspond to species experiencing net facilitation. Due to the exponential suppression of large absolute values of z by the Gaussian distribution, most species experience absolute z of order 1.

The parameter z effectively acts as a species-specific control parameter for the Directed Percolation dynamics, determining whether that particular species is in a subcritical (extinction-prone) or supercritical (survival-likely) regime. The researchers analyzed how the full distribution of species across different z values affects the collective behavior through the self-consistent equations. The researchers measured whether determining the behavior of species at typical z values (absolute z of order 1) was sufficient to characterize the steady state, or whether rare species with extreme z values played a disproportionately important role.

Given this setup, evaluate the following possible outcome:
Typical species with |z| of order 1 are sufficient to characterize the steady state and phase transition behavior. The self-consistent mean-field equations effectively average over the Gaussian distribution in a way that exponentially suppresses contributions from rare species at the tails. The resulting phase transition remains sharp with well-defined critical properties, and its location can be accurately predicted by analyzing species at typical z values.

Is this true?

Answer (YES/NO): YES